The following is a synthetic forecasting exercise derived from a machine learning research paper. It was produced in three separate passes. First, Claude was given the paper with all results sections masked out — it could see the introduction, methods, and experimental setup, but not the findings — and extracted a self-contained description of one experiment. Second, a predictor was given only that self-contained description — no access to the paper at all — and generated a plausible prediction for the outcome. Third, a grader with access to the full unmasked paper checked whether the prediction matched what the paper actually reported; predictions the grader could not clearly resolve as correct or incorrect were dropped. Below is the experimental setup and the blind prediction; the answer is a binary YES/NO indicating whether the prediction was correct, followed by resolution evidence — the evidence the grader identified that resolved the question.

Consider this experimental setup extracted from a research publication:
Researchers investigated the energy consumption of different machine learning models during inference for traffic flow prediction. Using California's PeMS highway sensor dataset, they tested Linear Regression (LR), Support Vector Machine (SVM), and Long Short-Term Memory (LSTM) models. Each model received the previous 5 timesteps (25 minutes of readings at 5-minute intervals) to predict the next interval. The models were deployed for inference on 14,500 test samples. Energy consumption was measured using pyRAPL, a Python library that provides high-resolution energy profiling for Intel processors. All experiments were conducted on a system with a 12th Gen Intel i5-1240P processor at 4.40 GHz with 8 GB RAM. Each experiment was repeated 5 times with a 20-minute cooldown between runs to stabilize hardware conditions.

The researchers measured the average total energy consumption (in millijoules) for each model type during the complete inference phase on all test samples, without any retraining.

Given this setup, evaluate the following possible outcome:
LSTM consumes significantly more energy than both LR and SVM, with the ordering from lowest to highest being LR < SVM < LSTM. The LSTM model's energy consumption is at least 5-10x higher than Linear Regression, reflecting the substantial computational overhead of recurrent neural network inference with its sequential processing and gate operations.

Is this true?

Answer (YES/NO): NO